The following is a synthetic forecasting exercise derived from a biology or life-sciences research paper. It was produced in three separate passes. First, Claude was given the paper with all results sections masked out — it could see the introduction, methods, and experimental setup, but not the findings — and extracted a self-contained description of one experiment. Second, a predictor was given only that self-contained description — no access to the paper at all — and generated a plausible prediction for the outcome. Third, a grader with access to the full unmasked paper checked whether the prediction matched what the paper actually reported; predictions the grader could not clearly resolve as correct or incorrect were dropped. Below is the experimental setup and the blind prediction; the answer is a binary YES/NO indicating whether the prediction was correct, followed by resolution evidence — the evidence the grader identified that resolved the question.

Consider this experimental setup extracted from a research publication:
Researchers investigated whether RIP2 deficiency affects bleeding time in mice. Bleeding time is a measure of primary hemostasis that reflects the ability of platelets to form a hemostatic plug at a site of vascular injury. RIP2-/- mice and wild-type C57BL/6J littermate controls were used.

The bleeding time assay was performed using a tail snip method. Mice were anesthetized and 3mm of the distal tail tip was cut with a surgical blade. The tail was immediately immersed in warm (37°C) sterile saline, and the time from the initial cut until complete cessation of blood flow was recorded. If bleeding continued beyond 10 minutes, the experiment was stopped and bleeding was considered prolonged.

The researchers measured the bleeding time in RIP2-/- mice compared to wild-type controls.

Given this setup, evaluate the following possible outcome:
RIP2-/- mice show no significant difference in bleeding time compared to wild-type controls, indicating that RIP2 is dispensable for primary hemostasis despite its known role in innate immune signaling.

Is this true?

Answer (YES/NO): NO